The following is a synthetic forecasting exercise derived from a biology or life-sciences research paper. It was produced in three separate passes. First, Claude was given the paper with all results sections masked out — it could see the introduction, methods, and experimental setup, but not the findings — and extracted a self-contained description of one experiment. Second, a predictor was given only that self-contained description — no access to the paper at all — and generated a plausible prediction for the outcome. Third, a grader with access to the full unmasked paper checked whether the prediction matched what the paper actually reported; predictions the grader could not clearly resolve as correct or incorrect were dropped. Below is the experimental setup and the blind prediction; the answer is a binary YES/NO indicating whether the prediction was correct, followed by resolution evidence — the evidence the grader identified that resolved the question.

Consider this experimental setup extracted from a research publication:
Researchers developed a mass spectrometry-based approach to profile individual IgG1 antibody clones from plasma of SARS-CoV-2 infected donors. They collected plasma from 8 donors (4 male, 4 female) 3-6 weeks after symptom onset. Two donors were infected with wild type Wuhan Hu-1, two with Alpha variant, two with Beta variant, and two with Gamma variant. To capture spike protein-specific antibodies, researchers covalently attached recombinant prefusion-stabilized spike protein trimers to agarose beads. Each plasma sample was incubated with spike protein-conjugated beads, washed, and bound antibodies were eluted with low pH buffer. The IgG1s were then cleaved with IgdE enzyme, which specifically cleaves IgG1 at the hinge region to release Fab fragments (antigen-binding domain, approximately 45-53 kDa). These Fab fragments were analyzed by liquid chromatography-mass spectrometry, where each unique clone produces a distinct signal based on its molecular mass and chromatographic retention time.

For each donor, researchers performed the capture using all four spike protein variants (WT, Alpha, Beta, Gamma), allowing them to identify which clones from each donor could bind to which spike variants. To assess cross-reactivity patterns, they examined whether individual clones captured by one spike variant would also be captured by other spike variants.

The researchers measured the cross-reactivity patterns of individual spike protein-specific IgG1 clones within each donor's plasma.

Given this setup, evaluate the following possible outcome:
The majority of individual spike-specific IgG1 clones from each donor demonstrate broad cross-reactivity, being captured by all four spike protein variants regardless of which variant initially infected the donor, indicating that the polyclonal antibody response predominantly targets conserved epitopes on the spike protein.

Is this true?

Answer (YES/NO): NO